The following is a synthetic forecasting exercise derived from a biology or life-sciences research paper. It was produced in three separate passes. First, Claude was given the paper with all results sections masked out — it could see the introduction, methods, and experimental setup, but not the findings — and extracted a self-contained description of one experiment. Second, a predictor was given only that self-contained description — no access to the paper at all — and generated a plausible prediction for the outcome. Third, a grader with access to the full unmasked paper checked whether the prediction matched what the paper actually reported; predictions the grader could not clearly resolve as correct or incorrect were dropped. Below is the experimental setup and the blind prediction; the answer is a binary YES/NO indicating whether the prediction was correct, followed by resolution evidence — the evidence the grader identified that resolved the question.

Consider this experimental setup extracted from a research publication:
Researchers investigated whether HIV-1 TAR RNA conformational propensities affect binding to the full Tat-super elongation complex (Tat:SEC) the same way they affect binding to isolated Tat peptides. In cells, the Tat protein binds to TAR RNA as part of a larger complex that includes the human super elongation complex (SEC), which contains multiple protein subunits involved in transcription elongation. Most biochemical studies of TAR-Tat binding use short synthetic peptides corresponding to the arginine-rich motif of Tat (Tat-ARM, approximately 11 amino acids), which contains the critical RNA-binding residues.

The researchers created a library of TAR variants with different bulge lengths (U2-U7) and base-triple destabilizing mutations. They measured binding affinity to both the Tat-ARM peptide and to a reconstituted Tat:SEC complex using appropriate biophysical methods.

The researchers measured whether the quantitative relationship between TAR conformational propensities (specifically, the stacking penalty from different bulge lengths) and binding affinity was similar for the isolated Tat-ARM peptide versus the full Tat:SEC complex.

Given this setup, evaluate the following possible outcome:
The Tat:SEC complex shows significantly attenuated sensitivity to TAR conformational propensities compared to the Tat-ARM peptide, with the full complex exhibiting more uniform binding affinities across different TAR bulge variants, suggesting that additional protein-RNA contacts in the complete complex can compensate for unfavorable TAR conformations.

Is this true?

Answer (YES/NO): NO